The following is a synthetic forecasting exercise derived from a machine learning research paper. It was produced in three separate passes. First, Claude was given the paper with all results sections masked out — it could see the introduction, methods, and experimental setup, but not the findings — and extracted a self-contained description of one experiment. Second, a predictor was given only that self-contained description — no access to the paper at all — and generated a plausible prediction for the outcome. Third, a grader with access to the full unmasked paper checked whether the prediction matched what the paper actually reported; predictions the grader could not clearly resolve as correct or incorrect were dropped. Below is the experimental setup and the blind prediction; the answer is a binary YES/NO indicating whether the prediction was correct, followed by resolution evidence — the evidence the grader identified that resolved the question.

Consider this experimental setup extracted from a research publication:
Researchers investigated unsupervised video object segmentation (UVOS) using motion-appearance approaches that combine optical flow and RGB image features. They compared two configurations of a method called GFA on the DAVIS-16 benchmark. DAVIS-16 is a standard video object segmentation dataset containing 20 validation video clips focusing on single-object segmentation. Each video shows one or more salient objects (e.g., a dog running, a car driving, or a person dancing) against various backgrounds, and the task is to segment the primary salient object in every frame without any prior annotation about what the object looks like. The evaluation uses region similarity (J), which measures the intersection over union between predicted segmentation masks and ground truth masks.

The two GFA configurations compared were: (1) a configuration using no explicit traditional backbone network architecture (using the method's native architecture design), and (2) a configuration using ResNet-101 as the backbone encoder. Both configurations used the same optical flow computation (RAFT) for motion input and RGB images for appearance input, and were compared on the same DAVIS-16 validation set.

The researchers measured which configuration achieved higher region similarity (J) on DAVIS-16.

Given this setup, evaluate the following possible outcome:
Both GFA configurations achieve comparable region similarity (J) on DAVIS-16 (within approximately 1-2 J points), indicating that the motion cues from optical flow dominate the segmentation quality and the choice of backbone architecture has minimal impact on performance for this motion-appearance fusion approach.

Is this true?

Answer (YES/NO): NO